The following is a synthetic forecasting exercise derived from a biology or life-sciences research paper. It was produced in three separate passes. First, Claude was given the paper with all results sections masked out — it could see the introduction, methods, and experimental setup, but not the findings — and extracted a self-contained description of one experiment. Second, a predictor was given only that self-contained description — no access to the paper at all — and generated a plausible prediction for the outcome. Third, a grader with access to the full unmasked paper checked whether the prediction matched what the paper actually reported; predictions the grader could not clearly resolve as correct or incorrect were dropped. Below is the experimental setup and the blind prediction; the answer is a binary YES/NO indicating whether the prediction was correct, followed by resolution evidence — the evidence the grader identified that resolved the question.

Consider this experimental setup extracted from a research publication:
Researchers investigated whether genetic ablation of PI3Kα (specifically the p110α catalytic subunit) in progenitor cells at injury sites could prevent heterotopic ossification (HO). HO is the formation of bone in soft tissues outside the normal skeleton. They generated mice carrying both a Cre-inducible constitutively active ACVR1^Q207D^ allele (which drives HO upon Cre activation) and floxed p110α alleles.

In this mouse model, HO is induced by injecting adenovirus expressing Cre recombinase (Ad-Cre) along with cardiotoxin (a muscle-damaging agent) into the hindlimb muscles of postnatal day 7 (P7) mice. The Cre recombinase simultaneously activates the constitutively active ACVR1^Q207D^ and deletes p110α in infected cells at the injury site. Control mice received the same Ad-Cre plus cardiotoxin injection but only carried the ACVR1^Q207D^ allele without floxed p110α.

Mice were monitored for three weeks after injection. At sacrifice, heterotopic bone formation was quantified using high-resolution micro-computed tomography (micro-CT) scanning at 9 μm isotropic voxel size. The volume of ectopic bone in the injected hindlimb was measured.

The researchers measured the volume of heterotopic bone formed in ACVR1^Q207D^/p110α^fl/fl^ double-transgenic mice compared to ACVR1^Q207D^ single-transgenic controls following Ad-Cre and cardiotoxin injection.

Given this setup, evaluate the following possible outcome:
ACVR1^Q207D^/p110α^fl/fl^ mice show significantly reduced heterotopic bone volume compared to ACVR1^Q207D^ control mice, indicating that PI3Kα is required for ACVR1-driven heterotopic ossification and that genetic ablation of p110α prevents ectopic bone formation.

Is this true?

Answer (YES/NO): NO